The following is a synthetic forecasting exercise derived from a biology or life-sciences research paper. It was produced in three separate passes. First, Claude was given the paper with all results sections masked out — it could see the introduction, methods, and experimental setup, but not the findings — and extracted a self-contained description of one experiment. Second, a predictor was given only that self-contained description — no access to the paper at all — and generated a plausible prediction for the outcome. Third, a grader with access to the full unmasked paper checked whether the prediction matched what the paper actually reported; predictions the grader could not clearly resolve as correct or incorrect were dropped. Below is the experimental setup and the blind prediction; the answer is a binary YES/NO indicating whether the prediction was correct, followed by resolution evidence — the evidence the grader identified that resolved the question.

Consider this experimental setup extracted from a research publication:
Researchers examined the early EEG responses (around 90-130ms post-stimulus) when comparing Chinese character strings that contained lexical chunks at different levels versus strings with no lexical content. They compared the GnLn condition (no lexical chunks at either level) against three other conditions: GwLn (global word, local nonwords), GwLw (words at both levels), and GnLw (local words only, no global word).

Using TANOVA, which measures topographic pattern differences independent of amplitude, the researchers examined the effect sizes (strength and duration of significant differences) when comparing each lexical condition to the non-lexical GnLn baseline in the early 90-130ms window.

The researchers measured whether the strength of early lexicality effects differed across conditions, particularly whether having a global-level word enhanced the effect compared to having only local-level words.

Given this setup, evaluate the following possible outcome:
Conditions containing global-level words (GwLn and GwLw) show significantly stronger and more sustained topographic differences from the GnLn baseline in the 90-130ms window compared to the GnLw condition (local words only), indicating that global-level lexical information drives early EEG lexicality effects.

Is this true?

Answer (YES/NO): YES